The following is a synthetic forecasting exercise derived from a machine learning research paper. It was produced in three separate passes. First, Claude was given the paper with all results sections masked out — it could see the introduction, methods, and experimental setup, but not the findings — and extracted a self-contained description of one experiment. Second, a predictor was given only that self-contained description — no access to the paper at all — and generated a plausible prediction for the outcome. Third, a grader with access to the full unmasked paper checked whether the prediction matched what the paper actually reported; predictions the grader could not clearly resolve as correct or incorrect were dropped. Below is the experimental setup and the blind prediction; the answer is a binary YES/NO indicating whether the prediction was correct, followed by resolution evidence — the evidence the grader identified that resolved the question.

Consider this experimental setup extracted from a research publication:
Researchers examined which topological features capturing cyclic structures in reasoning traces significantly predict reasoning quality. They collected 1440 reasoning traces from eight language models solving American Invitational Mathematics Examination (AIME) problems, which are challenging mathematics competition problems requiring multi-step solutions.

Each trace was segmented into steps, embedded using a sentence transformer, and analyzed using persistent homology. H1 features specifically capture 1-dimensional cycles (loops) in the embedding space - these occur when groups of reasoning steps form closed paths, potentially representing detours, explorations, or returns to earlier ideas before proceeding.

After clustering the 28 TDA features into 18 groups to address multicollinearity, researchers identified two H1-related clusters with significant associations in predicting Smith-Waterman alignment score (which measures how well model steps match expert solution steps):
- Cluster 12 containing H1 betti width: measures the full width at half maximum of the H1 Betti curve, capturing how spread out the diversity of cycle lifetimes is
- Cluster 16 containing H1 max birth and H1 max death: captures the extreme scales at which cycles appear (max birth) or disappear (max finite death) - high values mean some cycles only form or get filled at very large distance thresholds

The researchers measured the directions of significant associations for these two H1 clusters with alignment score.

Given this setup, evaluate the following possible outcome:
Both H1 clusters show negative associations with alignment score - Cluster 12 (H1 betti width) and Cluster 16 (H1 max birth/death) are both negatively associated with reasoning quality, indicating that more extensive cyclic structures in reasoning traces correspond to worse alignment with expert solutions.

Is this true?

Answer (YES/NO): NO